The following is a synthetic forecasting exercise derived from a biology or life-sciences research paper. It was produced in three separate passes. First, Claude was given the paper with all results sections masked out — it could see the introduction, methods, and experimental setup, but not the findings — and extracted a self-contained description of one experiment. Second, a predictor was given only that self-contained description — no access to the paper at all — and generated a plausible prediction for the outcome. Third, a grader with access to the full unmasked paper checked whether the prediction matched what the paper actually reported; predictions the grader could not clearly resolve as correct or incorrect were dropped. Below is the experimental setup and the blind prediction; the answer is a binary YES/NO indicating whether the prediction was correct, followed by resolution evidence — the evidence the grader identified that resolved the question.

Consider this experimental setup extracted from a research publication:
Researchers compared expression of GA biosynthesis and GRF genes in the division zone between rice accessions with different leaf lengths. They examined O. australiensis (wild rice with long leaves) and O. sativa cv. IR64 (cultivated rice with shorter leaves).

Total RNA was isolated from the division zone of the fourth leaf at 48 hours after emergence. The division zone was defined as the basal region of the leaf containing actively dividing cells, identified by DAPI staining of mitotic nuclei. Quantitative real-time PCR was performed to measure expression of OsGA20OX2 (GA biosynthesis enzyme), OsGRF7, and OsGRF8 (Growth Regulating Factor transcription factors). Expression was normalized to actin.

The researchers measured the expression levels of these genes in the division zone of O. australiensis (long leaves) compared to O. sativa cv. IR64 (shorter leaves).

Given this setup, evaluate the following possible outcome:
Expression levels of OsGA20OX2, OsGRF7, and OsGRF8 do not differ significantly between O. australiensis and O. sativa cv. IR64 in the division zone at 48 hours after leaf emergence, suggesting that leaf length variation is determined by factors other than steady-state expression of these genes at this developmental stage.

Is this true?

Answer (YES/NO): NO